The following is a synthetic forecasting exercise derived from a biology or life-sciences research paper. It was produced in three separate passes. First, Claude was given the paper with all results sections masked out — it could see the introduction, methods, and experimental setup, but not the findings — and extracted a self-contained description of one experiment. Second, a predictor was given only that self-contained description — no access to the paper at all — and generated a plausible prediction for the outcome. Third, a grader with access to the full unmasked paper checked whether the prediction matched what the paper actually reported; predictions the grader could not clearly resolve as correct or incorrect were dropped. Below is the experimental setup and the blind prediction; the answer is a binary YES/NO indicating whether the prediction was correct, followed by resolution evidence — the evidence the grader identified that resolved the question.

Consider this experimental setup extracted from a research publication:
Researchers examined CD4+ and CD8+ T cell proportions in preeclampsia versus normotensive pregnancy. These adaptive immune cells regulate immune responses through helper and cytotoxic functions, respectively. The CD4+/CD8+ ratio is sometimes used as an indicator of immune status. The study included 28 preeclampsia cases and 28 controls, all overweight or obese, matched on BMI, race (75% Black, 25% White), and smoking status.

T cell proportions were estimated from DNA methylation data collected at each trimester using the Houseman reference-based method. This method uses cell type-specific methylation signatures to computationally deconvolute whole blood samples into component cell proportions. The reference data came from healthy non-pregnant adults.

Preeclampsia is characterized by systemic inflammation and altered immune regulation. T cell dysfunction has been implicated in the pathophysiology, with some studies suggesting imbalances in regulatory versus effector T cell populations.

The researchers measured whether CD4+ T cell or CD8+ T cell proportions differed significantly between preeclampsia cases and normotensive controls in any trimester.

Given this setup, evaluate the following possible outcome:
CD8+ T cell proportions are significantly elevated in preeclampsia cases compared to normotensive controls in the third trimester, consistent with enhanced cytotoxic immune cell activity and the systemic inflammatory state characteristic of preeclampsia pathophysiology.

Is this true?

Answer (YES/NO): NO